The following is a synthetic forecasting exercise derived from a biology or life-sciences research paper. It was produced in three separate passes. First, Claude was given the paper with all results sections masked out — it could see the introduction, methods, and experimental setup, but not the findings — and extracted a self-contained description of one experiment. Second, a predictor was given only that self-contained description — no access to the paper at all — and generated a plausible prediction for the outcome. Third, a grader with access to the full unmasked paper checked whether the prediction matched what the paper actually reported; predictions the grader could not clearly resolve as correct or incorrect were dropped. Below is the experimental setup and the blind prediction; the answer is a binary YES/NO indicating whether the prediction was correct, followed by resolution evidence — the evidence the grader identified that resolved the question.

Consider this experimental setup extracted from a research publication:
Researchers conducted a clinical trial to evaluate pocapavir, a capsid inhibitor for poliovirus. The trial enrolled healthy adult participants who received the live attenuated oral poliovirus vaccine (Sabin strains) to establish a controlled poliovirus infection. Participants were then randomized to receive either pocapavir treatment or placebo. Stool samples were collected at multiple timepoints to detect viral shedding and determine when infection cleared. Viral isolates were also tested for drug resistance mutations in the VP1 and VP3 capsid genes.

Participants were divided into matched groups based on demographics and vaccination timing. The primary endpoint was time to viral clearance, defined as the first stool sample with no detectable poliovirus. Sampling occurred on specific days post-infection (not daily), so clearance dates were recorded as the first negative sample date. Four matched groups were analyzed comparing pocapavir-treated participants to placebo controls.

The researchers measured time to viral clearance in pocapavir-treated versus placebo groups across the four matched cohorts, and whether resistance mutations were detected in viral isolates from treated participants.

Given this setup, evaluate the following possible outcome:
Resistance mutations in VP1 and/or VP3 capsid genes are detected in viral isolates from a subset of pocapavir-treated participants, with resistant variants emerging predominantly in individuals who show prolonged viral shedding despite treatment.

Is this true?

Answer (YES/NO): YES